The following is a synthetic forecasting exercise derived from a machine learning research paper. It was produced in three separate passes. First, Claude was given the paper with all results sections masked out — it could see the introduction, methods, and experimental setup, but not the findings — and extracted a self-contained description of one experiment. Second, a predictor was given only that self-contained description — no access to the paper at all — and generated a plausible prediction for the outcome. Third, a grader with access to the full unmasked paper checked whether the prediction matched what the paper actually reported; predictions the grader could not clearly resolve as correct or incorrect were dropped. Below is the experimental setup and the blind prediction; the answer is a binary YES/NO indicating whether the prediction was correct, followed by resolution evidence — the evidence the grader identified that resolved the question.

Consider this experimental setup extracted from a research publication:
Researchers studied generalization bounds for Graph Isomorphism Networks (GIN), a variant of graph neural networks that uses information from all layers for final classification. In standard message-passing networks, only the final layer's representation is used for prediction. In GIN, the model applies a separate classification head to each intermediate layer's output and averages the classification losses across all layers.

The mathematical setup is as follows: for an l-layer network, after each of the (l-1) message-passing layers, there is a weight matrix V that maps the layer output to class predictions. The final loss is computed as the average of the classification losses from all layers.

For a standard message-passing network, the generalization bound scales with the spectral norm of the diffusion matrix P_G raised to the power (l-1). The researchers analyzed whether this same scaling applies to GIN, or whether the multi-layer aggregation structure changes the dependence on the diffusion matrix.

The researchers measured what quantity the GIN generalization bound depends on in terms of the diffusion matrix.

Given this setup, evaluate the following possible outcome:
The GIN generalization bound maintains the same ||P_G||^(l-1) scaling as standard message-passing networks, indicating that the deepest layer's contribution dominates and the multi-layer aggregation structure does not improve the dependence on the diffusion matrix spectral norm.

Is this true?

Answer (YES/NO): NO